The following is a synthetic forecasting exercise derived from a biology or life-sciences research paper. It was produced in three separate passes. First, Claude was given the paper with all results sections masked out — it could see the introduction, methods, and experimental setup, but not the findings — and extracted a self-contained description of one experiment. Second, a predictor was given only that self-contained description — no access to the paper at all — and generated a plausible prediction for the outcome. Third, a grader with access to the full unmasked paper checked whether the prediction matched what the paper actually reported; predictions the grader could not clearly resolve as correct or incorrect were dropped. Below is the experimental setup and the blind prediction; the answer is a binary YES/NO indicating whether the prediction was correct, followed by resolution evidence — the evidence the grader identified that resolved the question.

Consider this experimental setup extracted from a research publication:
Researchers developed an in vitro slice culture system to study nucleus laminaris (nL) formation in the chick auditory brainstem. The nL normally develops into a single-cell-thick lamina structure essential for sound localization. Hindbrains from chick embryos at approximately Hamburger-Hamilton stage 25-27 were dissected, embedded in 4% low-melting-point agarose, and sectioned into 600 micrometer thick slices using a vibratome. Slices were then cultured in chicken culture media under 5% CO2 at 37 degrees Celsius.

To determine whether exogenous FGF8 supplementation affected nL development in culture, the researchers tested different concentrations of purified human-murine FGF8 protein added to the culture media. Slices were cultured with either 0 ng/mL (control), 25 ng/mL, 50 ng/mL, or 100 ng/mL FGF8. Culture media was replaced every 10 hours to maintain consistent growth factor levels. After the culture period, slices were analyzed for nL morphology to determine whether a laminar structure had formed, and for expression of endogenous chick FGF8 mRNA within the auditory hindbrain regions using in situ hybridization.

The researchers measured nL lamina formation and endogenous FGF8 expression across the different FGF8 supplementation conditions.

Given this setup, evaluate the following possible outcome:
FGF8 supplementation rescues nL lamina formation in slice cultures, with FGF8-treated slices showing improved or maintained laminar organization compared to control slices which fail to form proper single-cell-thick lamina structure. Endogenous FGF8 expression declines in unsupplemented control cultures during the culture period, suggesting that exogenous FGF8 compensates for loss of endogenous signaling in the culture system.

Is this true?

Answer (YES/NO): YES